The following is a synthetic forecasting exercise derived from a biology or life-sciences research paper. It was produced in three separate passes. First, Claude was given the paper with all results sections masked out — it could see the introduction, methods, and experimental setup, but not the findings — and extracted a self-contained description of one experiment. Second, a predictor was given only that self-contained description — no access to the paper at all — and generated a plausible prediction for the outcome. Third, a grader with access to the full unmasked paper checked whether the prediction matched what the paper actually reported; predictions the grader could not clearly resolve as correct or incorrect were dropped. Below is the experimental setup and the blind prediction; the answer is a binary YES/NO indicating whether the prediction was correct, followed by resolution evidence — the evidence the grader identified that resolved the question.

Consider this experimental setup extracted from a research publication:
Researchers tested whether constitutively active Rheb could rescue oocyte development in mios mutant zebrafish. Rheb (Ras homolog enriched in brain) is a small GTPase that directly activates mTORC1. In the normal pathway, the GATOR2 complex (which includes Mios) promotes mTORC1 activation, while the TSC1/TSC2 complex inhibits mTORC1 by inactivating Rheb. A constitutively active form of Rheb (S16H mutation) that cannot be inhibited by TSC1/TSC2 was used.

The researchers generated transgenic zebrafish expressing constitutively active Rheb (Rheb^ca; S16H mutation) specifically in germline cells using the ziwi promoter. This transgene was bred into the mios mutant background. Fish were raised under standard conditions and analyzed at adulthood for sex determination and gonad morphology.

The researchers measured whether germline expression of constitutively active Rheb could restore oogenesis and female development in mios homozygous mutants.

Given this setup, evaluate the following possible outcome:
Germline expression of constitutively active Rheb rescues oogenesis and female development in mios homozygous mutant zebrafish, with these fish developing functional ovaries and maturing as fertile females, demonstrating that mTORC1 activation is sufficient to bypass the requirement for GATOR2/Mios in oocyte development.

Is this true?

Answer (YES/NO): NO